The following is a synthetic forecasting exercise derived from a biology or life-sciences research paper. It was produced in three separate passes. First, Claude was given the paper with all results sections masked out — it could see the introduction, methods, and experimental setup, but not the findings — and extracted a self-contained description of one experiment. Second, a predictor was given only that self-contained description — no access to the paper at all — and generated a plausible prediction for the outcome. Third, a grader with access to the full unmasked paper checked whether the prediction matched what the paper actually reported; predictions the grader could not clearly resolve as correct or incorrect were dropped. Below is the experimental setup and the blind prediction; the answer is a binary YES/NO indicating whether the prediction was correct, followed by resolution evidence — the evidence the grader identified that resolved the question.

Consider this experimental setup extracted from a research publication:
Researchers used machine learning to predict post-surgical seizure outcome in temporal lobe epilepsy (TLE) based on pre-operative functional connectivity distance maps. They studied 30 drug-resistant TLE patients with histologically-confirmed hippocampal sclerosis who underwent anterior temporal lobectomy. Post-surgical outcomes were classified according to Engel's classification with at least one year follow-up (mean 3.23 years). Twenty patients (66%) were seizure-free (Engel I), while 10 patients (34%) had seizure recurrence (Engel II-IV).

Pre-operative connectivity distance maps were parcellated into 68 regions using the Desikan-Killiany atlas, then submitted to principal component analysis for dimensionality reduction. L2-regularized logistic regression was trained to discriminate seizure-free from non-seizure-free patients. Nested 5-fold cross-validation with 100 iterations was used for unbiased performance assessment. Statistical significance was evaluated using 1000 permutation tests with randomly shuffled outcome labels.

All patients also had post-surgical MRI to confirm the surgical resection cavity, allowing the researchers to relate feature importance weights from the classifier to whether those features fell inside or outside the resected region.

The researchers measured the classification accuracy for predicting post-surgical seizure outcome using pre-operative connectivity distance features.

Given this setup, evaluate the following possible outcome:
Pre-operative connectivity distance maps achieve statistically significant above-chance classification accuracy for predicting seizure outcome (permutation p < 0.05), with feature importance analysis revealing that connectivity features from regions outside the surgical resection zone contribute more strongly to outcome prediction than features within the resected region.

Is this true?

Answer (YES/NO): NO